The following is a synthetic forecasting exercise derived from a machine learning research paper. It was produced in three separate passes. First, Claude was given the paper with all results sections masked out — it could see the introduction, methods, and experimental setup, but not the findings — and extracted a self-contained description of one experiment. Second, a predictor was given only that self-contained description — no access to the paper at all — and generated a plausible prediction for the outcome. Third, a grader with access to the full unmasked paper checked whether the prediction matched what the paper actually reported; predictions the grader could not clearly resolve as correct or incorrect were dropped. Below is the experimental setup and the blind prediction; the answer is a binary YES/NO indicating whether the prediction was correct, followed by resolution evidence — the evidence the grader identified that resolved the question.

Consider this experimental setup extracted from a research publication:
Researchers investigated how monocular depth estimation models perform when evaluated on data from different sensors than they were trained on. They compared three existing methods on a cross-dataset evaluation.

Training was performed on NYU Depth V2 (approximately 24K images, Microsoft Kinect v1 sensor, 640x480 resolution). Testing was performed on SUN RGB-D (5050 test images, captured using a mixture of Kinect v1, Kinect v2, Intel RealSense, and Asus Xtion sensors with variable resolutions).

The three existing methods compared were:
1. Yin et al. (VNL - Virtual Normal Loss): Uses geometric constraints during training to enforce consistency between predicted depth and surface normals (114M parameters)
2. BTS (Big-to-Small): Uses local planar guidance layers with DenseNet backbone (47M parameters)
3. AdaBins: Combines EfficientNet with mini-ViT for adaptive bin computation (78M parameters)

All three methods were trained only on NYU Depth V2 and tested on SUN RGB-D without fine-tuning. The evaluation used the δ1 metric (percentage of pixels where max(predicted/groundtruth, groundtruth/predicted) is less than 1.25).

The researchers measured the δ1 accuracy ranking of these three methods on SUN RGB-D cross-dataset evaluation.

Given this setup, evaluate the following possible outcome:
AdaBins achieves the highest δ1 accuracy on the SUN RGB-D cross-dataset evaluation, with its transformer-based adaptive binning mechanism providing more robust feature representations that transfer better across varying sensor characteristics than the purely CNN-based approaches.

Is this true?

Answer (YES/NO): YES